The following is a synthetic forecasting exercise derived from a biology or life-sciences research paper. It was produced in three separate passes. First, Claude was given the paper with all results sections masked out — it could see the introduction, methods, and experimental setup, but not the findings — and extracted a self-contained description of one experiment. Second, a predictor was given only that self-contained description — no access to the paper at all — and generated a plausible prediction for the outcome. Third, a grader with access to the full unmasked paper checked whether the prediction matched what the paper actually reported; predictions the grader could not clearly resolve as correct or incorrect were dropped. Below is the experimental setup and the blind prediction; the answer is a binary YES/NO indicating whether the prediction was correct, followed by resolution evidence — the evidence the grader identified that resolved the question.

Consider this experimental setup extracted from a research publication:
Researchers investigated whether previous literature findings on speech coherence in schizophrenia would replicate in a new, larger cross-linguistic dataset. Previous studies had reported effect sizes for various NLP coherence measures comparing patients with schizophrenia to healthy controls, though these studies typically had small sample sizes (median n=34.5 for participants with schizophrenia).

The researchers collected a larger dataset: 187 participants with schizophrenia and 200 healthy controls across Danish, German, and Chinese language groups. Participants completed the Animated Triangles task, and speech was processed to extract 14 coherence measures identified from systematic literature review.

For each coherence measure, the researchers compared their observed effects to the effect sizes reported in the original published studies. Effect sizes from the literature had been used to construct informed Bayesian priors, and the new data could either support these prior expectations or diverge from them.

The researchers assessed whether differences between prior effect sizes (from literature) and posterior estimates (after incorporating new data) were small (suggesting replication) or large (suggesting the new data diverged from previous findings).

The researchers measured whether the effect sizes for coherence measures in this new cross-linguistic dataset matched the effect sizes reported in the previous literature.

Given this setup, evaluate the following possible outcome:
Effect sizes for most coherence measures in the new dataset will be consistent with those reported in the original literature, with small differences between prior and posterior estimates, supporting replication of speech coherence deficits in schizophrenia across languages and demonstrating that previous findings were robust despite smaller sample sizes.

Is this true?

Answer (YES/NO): NO